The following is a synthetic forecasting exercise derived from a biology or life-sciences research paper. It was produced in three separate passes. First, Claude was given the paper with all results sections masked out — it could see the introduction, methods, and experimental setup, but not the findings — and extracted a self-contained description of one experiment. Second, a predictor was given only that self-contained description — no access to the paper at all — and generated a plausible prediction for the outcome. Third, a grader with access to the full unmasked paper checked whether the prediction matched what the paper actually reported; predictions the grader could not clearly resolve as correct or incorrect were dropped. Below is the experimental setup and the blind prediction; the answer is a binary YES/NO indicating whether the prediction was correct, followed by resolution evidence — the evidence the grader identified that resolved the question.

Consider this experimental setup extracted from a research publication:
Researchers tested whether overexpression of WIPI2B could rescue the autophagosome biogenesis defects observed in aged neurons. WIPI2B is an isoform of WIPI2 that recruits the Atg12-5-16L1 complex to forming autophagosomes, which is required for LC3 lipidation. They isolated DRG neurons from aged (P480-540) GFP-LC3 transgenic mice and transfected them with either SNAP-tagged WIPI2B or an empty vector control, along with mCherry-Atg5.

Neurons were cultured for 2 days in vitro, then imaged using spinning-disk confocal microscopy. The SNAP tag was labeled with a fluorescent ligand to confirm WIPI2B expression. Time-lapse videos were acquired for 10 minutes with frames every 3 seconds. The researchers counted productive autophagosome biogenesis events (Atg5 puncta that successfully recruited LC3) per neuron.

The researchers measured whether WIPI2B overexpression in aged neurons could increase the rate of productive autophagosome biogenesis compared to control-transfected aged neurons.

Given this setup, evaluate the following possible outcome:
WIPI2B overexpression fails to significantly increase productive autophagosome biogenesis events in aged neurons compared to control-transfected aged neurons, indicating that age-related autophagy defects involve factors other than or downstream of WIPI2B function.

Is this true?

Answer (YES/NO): NO